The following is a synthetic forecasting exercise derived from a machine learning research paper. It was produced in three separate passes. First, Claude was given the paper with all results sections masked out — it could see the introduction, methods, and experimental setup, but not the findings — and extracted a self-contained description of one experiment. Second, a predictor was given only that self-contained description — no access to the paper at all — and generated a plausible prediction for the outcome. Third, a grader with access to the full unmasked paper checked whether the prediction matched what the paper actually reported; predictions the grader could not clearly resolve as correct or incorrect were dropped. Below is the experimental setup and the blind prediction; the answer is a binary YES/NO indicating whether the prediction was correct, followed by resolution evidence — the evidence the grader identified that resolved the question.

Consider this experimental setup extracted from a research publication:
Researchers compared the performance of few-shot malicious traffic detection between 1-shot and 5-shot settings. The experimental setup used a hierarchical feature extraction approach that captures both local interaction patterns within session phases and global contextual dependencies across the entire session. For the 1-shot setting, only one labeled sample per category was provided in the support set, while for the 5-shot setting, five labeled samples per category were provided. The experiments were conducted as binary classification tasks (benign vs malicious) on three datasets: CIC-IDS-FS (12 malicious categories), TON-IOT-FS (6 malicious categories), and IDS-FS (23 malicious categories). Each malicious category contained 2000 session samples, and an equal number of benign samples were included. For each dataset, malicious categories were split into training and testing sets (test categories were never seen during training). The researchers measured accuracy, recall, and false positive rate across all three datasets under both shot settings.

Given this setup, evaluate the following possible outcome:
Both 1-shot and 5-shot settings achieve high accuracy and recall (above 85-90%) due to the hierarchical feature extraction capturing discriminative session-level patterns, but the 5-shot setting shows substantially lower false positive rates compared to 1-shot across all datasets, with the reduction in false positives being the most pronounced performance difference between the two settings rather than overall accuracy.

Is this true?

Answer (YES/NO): NO